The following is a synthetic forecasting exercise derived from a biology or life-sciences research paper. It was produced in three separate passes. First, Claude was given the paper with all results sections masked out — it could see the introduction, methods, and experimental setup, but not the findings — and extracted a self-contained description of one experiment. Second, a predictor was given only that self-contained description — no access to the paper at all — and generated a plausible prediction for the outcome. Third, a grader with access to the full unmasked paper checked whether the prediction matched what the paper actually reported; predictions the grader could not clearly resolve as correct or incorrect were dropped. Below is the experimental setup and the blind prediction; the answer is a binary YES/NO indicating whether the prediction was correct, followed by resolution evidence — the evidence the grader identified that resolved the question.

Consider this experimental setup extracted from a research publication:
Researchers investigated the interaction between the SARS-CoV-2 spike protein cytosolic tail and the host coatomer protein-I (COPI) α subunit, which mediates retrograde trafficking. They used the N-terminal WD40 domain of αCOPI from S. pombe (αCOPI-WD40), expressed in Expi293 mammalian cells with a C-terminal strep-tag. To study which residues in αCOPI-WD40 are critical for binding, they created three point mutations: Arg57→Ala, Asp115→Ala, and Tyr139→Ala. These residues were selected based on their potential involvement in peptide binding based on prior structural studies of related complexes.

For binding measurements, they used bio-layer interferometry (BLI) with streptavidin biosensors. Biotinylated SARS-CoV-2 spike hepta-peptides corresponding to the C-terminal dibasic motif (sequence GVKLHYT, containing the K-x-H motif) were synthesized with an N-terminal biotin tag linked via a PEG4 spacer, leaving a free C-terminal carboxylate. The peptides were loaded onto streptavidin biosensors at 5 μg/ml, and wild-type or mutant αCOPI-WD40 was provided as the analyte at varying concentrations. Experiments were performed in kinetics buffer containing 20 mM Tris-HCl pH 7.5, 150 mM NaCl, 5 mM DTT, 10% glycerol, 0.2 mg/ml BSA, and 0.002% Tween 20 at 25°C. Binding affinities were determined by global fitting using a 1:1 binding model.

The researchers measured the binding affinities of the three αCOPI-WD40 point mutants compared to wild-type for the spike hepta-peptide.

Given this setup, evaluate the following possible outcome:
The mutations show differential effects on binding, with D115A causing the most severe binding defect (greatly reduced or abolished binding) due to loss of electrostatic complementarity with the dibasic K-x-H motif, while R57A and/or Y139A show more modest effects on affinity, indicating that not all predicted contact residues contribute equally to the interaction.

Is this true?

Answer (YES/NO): NO